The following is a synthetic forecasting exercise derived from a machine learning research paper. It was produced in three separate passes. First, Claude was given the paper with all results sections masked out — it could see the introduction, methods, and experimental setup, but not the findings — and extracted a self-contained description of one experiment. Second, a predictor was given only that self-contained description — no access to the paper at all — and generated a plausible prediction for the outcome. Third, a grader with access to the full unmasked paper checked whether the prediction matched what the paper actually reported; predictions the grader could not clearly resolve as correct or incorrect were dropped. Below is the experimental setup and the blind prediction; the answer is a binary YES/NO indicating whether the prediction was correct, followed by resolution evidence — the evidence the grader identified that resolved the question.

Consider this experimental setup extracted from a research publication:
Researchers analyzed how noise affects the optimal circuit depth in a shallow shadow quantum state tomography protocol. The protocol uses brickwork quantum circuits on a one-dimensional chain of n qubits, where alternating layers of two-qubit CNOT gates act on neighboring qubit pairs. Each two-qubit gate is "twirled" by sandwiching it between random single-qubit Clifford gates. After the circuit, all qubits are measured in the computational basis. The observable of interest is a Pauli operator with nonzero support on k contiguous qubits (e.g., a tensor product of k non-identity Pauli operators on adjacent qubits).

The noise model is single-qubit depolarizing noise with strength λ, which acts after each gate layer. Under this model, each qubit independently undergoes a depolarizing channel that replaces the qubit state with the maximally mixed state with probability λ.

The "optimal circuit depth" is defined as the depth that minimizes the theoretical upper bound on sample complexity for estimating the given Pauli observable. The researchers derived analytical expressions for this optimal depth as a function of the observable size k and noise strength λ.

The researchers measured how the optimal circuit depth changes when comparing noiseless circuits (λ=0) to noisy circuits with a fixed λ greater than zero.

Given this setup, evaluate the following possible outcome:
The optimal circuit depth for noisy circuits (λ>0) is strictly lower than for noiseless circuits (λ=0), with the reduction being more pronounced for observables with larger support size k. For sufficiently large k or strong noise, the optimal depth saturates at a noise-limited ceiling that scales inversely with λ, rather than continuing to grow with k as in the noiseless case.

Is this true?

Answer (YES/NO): NO